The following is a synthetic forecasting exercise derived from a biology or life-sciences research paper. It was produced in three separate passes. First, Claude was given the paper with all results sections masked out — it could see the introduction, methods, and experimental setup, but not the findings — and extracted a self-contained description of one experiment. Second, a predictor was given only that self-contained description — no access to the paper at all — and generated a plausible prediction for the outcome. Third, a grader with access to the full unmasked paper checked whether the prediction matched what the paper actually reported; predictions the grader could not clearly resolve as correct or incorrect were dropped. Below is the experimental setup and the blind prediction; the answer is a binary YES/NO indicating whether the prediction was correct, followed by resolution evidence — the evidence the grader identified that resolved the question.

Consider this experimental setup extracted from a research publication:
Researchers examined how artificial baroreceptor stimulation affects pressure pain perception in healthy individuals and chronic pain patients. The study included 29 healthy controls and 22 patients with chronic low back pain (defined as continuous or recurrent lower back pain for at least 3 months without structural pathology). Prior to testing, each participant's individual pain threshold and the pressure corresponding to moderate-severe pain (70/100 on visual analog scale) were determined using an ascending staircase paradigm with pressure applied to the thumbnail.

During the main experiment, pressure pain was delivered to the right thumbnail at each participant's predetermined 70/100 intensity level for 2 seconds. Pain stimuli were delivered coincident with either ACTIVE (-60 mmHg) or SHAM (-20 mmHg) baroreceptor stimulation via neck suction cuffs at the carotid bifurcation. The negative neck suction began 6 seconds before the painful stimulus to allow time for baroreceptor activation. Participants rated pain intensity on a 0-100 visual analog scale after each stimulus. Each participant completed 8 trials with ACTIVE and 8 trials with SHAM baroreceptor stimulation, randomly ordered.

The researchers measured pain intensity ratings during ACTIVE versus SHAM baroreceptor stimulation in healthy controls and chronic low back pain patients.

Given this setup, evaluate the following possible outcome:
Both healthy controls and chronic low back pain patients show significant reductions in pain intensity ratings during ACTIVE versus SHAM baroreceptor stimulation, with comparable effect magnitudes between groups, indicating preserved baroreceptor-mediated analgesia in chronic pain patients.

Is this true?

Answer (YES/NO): NO